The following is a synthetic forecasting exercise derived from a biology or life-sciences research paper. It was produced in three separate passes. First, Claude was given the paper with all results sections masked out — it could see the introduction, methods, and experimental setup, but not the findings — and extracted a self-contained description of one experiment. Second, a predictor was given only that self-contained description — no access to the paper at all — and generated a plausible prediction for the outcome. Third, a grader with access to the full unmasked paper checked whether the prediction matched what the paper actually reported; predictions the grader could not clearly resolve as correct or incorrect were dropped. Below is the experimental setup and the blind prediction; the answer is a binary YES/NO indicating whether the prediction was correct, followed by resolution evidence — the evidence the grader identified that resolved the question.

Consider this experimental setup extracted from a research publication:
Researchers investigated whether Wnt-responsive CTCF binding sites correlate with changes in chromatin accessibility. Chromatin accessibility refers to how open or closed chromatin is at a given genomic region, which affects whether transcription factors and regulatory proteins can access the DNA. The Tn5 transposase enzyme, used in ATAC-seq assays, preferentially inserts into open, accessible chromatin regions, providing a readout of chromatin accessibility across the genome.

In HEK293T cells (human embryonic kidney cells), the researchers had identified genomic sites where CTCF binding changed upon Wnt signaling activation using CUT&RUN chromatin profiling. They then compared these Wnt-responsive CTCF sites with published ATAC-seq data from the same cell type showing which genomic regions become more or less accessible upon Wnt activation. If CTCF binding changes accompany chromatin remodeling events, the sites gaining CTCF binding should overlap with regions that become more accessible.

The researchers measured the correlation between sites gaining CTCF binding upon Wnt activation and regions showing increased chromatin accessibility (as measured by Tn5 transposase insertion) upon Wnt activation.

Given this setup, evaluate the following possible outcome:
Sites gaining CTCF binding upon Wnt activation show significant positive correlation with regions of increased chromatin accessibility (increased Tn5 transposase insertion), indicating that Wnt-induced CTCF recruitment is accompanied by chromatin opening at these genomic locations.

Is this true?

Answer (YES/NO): YES